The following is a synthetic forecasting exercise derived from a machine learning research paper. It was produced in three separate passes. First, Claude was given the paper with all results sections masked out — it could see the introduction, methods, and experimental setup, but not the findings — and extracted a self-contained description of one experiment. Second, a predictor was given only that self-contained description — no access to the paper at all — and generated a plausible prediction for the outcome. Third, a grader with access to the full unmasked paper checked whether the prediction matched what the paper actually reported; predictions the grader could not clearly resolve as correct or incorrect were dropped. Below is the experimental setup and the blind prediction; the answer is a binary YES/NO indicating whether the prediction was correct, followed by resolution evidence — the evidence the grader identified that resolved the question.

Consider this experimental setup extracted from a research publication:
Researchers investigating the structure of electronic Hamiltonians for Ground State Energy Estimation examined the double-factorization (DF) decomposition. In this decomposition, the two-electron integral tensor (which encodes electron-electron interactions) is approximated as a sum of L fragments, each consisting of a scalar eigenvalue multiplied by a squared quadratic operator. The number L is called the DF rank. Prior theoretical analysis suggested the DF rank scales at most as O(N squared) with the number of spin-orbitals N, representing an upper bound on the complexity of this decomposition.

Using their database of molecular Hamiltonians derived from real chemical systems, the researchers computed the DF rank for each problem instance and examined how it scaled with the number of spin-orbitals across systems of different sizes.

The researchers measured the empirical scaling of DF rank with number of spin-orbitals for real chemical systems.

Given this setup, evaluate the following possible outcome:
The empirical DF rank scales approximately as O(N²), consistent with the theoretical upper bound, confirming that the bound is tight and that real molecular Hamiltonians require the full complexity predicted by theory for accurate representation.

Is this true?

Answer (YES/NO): NO